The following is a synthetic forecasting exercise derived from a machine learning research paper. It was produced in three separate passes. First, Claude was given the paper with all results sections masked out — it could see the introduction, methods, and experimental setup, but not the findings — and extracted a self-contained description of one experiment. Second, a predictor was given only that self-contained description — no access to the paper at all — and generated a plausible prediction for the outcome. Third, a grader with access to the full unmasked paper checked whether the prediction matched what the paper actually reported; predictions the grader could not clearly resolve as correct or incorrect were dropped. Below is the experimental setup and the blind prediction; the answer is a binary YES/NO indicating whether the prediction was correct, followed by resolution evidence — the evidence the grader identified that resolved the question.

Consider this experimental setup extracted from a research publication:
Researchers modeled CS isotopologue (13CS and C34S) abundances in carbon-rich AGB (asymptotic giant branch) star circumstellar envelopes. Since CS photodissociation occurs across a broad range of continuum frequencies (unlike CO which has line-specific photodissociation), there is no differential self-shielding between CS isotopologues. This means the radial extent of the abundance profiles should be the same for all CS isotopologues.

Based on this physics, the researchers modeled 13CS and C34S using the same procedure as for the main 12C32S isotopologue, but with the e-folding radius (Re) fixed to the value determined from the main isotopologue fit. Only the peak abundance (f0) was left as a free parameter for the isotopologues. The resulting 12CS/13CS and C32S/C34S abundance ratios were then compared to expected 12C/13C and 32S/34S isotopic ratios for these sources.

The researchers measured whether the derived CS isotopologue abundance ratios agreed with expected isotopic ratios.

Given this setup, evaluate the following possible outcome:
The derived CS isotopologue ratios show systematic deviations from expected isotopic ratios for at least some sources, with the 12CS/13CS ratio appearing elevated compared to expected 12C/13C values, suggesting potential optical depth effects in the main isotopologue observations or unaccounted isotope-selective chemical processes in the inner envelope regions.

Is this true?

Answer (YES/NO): NO